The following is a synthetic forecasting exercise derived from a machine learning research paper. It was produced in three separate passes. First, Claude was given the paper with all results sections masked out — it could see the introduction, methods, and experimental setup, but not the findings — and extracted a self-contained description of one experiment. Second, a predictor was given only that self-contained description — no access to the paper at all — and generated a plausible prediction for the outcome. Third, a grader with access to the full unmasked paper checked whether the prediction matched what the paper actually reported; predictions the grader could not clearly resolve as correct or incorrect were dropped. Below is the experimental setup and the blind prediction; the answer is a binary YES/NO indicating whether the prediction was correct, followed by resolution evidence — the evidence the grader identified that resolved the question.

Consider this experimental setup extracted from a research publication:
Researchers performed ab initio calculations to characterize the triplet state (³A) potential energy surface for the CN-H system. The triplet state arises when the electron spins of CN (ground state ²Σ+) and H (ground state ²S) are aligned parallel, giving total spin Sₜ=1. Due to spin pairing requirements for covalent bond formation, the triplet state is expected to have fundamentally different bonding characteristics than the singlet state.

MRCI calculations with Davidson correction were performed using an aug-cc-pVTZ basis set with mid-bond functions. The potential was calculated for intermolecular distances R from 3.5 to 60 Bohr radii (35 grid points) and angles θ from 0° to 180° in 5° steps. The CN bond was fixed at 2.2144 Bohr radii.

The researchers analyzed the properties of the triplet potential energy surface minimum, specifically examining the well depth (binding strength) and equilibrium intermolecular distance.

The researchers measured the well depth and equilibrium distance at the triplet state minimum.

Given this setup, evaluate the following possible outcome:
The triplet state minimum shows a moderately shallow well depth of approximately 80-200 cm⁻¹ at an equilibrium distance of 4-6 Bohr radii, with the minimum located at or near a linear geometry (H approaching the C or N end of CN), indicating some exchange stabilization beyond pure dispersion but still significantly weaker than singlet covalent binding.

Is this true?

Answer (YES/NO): NO